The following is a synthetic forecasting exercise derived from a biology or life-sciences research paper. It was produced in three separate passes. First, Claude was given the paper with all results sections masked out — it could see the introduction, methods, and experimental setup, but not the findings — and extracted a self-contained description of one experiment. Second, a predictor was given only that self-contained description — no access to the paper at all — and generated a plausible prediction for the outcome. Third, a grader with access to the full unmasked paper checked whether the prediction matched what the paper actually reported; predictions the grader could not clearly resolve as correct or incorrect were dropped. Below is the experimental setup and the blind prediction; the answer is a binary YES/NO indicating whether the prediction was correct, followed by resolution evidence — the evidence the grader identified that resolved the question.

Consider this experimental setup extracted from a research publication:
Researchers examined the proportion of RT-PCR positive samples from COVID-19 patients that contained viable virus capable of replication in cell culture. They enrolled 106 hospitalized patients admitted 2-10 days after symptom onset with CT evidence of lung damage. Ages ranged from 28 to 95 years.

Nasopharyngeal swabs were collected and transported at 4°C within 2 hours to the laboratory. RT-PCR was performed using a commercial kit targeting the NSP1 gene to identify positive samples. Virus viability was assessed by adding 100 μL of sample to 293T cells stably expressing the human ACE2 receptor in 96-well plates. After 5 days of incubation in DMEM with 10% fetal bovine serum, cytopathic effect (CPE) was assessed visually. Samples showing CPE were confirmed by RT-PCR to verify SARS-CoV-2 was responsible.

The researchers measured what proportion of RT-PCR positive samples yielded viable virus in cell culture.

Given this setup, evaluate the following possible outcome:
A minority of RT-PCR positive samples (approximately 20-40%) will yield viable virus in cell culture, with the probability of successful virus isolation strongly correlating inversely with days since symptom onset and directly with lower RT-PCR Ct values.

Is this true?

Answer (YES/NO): NO